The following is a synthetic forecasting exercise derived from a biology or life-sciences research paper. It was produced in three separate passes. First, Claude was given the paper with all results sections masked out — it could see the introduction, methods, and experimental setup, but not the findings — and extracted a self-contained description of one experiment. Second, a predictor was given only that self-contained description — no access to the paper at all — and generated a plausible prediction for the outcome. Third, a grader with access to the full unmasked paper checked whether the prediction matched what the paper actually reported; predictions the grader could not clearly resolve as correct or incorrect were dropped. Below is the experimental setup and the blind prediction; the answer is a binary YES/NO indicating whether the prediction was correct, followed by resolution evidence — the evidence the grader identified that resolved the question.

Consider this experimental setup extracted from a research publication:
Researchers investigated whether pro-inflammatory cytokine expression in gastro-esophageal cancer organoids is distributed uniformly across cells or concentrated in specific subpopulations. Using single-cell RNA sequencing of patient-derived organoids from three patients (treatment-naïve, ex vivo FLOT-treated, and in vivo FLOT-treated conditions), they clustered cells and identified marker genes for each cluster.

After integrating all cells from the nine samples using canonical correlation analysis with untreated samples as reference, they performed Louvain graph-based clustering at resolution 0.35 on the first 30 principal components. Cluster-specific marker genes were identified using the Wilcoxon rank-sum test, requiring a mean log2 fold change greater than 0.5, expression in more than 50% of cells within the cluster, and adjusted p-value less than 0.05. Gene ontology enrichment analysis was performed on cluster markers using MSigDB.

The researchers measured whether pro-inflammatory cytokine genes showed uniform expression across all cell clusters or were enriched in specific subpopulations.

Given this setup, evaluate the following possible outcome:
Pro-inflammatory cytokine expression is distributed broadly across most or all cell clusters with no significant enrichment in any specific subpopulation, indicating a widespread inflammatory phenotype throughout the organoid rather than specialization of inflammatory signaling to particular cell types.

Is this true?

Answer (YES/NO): NO